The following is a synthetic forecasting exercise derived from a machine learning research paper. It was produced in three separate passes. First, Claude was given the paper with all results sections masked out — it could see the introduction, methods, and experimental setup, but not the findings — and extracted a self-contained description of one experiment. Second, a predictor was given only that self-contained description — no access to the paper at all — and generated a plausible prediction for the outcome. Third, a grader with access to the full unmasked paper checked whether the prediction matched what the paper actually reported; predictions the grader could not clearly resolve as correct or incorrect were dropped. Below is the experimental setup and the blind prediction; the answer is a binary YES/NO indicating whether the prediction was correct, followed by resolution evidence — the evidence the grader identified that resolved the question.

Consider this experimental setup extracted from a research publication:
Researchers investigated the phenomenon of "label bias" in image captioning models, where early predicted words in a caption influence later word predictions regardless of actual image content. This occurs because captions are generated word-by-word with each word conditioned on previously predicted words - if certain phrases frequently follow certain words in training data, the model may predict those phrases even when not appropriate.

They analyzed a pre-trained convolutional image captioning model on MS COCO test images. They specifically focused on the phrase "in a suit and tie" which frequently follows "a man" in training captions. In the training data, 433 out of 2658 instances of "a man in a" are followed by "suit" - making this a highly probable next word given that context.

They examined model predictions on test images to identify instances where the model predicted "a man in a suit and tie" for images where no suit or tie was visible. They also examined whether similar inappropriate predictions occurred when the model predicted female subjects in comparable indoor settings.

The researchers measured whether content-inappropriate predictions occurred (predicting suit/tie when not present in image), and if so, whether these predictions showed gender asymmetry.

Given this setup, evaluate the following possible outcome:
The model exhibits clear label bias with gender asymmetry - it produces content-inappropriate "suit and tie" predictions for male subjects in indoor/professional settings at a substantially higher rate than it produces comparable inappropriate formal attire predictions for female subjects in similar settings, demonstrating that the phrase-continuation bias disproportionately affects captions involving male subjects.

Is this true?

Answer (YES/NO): YES